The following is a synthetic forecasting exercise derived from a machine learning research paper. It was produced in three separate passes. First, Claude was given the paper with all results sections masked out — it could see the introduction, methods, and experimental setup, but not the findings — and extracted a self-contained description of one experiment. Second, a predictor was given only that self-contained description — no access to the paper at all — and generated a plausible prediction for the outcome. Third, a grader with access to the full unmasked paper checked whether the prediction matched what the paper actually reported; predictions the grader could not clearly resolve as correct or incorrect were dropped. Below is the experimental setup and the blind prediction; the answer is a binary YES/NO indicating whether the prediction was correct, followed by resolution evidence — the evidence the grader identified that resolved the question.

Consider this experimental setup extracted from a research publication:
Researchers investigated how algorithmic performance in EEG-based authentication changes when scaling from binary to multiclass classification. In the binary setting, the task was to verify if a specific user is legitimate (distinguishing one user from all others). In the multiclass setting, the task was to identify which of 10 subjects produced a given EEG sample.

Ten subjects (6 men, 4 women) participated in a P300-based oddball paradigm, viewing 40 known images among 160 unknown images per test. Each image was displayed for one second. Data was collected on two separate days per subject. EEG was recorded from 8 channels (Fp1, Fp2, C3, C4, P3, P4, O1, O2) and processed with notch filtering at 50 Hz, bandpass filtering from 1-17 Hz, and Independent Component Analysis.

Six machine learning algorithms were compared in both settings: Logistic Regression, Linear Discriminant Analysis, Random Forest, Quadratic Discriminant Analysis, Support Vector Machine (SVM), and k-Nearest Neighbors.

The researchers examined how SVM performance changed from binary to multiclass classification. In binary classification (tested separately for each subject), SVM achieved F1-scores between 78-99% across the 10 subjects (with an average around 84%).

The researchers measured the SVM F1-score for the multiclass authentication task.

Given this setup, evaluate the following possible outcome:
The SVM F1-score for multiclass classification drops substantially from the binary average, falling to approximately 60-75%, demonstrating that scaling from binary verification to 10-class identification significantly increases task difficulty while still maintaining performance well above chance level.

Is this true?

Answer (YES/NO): YES